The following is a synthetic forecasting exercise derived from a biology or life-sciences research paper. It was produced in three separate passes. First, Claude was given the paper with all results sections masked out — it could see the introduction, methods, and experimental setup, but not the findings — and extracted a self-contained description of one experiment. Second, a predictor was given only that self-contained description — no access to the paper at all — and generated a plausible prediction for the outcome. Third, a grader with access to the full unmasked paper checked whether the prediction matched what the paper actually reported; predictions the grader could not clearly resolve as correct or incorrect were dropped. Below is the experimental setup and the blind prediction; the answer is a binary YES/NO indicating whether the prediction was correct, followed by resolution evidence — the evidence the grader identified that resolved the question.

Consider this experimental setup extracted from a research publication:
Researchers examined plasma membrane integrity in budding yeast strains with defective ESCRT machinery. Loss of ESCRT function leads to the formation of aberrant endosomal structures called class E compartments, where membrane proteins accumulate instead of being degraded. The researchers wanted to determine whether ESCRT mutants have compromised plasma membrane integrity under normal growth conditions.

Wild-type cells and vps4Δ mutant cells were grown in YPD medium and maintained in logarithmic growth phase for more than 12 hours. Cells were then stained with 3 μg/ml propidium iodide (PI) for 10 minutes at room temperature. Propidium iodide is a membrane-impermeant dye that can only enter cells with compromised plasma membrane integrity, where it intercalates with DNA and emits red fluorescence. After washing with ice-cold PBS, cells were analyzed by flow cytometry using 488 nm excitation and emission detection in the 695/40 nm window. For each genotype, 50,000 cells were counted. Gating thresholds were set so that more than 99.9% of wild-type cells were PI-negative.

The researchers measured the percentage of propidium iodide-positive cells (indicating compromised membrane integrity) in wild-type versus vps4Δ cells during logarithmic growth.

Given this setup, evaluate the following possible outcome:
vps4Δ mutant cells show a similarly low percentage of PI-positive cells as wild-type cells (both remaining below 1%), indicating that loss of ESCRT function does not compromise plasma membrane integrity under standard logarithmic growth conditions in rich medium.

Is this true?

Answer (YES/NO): YES